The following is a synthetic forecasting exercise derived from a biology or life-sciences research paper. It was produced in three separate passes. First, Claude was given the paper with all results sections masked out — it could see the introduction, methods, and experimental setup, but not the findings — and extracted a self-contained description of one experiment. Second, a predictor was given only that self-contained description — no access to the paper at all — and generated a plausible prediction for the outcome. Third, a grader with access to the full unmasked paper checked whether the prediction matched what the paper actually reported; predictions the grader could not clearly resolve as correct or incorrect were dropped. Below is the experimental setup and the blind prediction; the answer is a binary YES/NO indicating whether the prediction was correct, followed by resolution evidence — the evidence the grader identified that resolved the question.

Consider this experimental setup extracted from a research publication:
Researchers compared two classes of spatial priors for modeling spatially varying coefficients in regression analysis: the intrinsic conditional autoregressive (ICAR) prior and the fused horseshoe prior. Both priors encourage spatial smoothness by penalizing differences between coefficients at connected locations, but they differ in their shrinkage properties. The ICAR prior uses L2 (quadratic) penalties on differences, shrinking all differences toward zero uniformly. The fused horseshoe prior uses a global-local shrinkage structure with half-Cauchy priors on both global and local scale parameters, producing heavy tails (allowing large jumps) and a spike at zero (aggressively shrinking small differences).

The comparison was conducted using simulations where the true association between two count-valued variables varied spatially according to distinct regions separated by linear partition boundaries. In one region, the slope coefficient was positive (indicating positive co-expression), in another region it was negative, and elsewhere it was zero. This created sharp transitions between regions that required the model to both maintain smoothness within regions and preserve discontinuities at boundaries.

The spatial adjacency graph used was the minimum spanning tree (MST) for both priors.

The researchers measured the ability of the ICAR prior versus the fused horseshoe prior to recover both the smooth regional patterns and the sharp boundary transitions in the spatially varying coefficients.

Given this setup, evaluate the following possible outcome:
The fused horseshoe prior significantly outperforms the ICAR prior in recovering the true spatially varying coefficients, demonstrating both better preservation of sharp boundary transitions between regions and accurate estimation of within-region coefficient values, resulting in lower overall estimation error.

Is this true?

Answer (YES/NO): YES